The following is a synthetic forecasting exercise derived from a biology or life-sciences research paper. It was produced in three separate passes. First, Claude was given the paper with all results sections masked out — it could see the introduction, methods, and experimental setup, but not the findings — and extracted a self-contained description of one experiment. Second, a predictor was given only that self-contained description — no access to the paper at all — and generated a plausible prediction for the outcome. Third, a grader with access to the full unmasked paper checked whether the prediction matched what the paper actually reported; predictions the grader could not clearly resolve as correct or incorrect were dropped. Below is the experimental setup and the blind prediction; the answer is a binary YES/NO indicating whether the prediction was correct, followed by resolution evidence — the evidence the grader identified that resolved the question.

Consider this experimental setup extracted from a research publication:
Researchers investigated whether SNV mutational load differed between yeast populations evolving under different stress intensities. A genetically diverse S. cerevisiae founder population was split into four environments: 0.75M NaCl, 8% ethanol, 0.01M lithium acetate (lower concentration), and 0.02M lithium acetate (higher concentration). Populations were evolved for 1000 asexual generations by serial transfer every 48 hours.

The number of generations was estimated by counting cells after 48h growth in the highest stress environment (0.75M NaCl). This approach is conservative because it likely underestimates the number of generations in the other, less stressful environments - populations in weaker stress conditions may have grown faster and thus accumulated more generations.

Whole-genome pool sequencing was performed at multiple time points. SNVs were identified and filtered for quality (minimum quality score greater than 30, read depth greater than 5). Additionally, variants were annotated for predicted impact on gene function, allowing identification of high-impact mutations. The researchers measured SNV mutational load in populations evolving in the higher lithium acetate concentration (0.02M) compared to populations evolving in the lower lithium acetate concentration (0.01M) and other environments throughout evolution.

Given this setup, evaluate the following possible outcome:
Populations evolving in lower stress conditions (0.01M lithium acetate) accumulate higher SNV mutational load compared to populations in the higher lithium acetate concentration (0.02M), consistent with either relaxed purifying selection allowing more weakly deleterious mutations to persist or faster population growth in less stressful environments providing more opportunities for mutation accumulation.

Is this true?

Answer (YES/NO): YES